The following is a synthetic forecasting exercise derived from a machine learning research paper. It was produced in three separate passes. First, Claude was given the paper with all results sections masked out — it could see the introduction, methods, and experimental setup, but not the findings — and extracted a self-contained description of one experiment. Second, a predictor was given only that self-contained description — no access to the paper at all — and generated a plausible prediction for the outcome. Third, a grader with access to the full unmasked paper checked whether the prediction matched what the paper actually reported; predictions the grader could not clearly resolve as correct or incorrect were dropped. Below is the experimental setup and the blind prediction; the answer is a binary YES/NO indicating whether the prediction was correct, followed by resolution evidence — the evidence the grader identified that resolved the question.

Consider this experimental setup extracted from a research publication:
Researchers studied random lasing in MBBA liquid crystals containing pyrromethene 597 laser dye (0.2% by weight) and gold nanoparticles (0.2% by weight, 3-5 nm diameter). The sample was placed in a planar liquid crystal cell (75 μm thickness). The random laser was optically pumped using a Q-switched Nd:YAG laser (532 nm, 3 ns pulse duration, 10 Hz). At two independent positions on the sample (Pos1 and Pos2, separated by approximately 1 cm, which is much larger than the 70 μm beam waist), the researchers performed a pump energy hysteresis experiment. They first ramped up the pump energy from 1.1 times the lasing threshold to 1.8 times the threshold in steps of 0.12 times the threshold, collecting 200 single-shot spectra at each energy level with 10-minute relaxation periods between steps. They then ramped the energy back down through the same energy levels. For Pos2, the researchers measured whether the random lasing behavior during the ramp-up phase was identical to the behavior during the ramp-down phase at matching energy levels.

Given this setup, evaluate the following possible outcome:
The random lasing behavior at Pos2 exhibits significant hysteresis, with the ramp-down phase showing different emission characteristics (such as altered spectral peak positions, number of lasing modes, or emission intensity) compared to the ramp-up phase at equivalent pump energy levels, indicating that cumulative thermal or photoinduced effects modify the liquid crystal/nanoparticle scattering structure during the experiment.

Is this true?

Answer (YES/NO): YES